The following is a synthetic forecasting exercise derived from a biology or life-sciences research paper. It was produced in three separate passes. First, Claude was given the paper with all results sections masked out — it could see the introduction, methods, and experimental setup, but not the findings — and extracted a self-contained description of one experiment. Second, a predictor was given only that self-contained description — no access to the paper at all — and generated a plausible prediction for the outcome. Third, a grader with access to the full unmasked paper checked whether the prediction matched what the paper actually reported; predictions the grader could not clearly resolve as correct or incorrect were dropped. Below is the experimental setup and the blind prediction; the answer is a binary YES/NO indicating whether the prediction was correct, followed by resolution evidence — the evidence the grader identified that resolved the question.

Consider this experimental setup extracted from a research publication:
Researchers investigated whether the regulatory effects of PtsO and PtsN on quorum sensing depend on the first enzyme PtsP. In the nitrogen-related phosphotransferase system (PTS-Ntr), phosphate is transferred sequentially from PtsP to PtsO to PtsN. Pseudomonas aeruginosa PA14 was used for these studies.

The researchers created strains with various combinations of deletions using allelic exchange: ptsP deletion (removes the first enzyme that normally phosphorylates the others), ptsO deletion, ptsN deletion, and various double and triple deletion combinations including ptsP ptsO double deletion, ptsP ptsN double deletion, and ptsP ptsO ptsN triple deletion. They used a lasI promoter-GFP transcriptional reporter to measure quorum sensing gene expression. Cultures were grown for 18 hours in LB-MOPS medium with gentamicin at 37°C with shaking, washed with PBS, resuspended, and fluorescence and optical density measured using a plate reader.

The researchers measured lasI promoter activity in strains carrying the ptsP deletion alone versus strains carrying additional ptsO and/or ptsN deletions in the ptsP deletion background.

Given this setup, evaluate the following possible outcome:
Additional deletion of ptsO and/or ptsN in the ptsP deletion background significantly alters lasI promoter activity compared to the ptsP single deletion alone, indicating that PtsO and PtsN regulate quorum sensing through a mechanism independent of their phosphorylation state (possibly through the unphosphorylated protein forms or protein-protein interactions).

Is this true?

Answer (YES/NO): NO